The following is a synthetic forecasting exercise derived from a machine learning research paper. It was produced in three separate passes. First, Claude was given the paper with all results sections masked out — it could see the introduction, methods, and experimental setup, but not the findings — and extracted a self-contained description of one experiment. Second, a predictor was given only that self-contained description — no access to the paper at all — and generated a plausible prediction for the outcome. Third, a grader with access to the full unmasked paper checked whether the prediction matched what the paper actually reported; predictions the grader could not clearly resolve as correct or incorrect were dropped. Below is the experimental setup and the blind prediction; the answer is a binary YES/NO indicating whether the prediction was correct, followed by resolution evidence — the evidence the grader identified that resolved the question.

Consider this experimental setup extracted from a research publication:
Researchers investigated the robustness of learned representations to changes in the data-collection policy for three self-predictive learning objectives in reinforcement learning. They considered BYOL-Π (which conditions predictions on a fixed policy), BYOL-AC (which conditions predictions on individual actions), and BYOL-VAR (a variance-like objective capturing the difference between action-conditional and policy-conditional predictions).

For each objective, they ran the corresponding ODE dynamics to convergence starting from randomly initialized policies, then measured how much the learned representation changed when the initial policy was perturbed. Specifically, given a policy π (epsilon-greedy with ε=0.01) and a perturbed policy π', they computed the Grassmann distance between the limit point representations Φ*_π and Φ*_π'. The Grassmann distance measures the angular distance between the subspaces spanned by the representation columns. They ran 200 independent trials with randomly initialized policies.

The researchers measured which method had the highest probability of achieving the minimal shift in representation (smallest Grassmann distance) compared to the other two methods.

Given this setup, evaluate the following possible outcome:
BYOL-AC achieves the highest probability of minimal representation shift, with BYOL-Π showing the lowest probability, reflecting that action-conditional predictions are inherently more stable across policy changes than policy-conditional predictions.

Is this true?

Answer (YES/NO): NO